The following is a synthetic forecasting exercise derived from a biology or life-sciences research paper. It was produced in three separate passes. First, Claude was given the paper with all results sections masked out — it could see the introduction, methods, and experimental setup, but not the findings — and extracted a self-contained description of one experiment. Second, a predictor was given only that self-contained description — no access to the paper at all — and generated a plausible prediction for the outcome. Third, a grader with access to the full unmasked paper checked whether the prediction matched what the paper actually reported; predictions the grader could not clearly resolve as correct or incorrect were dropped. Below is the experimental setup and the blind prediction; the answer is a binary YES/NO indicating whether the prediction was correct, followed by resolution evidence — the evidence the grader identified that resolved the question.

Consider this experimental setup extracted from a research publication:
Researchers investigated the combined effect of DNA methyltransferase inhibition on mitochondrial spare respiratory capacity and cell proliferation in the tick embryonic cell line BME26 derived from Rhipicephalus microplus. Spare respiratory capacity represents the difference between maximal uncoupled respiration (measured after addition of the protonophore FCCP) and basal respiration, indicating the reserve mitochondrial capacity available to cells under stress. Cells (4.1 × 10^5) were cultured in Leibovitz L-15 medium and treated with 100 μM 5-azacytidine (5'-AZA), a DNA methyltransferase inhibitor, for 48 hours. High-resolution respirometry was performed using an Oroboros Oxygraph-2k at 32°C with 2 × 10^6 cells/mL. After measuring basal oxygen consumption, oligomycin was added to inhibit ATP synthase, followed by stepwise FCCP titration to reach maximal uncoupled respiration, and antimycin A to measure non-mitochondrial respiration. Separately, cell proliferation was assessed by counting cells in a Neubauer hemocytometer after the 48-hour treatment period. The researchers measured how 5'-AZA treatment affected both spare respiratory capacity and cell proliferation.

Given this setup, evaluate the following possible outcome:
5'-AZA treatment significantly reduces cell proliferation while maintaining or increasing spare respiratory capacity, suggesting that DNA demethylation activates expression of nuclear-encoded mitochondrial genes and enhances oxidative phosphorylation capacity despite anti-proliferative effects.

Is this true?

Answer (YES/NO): YES